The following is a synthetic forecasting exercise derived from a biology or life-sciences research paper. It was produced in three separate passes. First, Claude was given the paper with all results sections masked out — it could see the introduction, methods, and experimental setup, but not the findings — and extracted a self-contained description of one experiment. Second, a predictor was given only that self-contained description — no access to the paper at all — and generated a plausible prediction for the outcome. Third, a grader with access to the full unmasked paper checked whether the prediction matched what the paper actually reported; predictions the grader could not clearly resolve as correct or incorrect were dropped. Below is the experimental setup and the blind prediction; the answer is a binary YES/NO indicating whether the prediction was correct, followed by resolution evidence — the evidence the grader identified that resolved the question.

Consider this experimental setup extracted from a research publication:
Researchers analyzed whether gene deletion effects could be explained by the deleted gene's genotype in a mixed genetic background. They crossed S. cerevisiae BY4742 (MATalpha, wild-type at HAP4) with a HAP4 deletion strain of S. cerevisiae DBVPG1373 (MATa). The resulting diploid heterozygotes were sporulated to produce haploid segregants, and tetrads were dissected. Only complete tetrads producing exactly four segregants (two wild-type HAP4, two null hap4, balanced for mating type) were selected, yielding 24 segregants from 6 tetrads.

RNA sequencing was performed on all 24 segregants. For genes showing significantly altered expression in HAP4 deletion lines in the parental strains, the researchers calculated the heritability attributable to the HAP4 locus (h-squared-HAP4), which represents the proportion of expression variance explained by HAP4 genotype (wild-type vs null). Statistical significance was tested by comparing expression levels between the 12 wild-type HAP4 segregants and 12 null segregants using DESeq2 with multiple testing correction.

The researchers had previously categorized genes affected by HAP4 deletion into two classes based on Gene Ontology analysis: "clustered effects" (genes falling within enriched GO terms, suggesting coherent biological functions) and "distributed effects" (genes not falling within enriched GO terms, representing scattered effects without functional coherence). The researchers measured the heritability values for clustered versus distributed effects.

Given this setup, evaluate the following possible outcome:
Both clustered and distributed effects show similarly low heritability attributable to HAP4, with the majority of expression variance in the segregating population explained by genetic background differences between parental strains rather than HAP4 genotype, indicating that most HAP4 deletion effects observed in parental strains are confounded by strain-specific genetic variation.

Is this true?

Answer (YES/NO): NO